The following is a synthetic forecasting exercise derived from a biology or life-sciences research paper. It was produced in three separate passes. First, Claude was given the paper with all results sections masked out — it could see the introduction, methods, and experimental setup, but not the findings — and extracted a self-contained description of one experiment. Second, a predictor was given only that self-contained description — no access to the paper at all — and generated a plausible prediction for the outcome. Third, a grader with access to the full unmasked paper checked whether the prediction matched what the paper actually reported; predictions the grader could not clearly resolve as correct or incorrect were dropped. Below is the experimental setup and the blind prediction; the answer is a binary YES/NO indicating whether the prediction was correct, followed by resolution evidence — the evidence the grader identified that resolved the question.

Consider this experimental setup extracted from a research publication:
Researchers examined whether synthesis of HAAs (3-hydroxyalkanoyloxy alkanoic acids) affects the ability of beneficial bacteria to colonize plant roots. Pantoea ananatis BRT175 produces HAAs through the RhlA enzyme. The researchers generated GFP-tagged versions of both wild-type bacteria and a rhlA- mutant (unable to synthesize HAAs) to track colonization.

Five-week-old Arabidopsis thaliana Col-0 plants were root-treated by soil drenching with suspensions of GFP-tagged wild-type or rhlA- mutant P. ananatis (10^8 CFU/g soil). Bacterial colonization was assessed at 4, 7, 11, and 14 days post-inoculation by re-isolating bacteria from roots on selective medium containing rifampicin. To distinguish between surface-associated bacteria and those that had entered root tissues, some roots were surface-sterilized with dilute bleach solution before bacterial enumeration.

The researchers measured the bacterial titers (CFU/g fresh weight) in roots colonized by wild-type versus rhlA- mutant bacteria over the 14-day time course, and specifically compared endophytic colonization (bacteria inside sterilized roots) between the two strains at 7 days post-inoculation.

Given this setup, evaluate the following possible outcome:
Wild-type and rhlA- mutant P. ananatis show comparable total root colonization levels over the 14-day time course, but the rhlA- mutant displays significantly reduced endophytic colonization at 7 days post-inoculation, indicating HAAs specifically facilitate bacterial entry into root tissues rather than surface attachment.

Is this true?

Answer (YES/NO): NO